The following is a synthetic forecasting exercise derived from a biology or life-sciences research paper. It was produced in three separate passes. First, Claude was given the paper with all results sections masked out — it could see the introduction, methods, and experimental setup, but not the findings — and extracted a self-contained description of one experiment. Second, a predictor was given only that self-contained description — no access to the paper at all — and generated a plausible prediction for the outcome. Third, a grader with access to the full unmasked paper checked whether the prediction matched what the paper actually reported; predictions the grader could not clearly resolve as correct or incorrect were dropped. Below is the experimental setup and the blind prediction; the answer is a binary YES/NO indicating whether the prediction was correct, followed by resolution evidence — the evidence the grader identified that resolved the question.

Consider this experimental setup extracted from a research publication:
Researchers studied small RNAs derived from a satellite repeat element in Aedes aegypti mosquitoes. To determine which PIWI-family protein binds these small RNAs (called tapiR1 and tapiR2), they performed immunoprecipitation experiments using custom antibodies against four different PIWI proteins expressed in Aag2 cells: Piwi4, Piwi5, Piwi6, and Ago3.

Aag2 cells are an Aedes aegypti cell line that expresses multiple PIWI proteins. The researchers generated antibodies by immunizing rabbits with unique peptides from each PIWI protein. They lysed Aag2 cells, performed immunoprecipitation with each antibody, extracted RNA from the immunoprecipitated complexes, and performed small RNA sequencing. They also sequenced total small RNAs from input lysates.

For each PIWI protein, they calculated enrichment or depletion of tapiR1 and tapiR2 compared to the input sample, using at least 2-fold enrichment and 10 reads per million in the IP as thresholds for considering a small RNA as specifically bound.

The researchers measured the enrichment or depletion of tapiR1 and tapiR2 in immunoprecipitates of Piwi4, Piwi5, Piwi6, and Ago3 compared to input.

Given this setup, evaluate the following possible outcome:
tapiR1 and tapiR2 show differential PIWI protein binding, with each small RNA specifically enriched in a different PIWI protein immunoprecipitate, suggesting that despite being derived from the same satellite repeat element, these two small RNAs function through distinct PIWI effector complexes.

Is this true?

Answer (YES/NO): NO